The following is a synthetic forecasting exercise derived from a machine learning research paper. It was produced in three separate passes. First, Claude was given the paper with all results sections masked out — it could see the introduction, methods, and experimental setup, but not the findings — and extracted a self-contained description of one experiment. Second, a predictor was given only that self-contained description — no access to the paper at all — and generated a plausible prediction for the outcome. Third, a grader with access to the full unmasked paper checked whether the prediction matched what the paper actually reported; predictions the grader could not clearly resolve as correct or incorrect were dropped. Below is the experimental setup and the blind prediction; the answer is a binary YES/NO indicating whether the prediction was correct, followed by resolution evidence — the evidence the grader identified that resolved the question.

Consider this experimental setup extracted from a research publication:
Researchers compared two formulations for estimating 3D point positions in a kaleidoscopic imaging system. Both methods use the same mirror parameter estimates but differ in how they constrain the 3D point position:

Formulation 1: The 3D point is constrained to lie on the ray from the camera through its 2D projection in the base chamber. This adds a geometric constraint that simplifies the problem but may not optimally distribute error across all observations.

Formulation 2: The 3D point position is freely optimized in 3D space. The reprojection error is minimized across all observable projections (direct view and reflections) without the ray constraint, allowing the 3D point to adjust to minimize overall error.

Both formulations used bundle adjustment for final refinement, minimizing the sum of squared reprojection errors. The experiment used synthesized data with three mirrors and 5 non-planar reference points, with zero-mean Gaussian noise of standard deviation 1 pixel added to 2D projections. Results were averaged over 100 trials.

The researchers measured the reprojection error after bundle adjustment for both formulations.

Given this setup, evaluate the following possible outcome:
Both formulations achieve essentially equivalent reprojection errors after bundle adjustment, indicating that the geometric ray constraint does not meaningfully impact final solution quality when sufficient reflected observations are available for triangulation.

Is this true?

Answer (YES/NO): NO